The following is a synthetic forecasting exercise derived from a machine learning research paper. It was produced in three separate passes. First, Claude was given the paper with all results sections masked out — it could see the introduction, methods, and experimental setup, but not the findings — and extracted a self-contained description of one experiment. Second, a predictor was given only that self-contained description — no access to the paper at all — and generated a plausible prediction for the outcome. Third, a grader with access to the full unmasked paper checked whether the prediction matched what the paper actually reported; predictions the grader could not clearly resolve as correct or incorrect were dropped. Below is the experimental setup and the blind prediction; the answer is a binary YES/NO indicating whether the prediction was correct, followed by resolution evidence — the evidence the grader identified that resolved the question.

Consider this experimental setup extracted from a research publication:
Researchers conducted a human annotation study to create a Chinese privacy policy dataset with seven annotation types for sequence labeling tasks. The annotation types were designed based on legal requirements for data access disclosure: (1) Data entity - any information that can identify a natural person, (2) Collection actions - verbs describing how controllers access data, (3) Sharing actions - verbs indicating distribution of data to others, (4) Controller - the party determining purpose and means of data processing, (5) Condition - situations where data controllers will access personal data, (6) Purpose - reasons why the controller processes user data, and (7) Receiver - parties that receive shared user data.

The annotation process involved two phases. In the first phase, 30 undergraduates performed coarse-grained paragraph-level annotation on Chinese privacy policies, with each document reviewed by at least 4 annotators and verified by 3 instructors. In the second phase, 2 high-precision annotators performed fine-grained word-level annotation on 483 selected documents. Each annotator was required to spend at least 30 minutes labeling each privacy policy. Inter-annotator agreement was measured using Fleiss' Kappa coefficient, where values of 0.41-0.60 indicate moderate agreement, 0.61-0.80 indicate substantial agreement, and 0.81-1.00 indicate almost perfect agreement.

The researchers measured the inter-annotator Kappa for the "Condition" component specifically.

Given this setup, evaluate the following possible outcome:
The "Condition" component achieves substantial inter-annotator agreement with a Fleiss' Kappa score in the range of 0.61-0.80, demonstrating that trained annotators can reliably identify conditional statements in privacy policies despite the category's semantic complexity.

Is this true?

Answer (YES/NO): NO